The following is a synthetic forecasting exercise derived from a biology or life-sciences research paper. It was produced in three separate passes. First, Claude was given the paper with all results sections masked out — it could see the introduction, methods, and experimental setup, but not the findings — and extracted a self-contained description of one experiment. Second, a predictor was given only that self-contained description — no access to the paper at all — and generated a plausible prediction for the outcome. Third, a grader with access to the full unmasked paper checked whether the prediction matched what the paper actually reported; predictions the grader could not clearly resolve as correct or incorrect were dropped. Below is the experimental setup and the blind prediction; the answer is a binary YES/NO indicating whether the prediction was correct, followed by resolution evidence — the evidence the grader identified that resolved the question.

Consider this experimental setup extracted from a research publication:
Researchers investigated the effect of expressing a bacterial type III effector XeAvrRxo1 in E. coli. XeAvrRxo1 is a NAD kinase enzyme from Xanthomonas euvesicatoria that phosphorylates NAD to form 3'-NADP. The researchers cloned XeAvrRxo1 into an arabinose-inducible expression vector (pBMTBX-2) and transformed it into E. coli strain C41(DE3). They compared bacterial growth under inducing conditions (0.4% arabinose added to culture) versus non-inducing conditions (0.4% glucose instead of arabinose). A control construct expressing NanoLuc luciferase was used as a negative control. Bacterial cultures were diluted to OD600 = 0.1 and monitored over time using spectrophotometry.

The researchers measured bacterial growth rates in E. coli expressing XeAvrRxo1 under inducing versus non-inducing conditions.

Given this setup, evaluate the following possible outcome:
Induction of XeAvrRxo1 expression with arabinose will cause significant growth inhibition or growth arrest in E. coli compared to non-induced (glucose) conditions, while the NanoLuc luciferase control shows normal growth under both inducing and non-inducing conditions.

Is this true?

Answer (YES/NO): YES